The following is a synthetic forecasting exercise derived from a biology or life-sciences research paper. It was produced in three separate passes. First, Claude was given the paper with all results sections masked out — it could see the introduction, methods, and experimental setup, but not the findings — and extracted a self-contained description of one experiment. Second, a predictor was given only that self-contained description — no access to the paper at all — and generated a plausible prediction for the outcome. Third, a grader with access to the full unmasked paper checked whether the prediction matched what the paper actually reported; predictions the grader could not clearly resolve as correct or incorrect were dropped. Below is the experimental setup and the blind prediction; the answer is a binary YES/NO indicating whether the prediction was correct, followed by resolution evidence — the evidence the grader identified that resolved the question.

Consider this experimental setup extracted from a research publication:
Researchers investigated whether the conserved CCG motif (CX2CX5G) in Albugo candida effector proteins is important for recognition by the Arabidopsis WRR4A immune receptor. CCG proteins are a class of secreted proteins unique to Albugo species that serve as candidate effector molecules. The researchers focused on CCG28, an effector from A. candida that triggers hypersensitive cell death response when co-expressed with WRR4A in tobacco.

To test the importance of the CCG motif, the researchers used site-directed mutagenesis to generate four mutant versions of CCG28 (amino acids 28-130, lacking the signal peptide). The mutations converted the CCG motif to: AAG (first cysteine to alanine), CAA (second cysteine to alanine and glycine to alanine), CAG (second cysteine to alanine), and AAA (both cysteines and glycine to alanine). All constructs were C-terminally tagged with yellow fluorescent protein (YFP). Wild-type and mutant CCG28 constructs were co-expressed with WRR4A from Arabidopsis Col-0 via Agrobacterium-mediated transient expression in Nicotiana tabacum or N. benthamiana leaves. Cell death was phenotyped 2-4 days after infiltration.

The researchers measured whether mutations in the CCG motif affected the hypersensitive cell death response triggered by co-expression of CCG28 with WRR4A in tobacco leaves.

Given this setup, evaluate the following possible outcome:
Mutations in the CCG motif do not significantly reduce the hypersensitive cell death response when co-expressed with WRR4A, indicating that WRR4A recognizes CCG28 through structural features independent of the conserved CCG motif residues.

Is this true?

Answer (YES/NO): YES